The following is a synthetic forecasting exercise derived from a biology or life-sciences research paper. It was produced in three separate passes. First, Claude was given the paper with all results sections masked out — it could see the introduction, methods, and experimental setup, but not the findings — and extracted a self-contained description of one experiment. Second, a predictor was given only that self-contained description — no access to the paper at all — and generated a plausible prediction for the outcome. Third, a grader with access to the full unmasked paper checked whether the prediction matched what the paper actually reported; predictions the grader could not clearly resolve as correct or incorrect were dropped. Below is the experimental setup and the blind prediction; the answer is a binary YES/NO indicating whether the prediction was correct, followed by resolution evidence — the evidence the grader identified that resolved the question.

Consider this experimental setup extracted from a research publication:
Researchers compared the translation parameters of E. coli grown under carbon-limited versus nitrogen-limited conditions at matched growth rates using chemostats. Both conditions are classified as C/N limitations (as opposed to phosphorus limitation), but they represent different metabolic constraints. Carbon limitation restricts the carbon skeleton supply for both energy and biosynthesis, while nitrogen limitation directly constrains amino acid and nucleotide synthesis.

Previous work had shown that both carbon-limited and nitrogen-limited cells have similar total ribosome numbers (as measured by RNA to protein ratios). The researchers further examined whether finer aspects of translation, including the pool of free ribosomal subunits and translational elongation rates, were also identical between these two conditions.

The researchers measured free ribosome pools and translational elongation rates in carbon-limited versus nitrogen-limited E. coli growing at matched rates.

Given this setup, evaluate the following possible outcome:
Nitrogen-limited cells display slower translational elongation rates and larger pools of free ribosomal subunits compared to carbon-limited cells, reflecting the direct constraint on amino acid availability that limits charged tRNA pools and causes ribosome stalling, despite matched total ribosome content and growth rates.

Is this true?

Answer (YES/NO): NO